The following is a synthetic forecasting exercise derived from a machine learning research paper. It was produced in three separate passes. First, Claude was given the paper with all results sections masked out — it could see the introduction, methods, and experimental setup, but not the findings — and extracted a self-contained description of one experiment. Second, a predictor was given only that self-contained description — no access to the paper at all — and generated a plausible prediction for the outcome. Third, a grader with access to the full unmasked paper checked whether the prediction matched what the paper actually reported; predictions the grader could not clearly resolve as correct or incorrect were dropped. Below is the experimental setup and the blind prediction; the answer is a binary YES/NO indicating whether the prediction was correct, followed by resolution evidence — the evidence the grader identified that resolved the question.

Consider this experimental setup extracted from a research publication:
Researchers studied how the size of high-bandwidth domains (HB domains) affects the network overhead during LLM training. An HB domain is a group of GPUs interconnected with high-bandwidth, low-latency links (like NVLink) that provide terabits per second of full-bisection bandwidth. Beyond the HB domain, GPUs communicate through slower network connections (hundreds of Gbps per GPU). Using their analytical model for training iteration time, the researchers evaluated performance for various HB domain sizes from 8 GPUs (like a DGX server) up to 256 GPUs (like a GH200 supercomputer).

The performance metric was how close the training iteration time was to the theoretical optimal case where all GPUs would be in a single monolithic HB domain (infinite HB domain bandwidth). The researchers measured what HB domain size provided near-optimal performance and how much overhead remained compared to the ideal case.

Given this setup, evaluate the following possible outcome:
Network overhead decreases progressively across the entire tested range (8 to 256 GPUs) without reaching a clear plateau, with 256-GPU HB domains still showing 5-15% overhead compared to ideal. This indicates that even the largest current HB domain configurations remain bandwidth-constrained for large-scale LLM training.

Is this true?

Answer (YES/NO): NO